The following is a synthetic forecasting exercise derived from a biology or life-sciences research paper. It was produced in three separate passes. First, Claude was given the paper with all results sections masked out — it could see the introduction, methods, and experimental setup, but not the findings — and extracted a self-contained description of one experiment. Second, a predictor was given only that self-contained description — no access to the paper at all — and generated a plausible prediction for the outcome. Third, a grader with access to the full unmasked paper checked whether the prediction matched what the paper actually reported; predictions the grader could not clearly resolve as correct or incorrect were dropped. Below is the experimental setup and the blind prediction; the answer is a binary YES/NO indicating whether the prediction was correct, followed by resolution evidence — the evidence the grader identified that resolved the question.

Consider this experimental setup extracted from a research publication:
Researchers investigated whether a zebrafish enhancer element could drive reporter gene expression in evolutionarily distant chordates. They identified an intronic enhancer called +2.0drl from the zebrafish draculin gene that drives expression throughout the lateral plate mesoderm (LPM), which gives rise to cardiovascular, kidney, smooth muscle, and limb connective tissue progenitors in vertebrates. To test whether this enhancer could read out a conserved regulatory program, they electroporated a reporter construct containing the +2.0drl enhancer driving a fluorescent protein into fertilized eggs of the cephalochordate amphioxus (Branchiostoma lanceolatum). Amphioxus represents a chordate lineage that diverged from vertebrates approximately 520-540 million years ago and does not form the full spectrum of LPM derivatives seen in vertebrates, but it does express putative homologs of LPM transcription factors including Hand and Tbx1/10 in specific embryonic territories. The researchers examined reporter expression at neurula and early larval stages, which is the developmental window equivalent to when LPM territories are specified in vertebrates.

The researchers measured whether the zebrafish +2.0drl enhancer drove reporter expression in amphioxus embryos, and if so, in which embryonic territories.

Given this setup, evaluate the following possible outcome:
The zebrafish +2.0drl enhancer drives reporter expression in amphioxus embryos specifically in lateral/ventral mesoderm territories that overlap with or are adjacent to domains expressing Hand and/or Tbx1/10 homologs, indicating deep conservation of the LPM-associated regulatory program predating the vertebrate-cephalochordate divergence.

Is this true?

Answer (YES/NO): YES